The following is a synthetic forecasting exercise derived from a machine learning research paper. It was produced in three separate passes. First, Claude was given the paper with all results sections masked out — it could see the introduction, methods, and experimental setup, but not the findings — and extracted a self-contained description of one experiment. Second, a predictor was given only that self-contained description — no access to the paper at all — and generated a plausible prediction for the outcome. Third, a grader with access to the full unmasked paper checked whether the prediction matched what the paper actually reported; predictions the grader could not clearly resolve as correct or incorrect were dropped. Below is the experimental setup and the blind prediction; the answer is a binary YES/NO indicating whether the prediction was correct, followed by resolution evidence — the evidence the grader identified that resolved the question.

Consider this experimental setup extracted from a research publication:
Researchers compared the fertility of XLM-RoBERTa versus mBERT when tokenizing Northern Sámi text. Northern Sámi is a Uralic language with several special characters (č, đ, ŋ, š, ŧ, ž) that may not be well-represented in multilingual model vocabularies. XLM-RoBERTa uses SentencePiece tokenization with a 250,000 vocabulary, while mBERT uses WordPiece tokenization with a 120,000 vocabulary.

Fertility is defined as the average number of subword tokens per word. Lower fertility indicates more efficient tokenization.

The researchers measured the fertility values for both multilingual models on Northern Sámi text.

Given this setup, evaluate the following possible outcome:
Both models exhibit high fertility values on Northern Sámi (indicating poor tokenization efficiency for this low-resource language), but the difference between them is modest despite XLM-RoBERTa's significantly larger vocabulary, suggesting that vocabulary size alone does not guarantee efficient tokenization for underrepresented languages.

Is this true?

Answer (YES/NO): YES